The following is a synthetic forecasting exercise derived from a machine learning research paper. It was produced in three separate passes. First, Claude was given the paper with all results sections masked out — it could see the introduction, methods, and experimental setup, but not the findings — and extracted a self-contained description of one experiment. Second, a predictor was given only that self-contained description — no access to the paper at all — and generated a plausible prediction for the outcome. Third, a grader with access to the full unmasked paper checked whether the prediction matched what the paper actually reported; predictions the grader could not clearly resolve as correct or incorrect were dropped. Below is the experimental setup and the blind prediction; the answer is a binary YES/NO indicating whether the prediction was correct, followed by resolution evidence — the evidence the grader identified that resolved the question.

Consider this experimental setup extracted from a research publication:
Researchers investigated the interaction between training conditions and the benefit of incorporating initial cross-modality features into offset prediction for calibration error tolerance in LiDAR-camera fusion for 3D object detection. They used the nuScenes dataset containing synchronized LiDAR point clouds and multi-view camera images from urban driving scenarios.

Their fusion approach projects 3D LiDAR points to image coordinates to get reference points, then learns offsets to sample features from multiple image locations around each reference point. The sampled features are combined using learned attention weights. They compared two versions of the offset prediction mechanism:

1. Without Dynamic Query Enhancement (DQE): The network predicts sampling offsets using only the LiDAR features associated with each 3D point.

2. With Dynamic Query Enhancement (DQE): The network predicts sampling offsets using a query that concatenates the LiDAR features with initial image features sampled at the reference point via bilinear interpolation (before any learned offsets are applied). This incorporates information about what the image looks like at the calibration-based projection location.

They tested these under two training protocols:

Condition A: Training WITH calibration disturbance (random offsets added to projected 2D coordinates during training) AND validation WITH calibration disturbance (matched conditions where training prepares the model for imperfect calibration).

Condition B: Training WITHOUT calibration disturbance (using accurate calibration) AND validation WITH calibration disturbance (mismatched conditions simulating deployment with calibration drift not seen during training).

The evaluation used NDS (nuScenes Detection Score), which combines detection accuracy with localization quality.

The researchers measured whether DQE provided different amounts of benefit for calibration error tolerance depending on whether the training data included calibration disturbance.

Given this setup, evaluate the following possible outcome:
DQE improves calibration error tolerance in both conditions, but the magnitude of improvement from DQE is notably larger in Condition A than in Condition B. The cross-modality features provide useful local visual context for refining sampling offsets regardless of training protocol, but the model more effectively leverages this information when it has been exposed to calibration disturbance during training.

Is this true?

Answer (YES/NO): NO